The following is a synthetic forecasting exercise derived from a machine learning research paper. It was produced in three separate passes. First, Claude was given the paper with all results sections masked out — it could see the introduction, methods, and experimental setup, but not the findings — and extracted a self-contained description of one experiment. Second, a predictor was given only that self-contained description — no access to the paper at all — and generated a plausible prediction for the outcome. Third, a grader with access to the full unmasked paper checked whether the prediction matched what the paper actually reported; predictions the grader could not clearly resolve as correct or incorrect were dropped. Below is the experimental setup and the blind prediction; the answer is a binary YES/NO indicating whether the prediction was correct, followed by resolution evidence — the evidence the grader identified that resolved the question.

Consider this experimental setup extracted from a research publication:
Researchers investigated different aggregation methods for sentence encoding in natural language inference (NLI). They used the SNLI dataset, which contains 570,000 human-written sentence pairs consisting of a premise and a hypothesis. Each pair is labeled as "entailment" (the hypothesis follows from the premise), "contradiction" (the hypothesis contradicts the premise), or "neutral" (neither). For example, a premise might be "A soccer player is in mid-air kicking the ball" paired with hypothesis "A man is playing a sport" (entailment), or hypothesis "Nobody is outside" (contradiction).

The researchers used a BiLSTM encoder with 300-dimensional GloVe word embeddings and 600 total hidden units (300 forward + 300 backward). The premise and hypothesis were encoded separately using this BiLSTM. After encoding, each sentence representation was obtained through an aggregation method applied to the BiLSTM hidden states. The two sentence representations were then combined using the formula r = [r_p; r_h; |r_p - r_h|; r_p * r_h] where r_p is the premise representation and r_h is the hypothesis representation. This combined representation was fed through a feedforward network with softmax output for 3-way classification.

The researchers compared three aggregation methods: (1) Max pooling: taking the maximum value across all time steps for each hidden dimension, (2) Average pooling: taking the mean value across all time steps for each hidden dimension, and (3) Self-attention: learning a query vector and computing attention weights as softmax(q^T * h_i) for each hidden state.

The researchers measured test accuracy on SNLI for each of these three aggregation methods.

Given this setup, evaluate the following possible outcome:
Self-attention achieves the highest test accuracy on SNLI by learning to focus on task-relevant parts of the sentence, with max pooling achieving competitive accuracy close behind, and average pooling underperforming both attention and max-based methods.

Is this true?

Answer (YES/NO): NO